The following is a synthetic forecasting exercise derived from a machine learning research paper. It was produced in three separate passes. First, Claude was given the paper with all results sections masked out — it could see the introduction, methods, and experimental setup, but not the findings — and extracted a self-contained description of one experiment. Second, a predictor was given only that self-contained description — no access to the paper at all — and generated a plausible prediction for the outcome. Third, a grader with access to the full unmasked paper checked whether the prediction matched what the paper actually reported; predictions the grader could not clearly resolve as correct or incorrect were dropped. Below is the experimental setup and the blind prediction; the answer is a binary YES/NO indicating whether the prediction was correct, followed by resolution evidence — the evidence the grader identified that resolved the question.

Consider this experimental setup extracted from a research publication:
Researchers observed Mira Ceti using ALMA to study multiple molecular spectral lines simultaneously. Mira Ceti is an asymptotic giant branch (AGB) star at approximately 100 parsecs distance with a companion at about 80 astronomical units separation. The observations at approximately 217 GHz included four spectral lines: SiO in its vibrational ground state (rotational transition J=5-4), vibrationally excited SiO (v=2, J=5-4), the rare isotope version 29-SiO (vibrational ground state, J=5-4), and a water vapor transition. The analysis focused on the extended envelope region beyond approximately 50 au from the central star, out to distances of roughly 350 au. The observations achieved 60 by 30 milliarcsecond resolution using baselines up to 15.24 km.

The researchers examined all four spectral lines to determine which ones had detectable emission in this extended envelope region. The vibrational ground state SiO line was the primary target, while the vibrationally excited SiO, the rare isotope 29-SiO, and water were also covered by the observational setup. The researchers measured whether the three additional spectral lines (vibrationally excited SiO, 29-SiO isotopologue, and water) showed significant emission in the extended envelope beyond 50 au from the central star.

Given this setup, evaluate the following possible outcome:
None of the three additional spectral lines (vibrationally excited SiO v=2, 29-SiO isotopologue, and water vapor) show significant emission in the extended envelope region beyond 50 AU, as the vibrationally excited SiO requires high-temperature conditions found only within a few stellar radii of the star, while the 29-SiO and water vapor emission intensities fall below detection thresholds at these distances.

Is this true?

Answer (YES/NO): YES